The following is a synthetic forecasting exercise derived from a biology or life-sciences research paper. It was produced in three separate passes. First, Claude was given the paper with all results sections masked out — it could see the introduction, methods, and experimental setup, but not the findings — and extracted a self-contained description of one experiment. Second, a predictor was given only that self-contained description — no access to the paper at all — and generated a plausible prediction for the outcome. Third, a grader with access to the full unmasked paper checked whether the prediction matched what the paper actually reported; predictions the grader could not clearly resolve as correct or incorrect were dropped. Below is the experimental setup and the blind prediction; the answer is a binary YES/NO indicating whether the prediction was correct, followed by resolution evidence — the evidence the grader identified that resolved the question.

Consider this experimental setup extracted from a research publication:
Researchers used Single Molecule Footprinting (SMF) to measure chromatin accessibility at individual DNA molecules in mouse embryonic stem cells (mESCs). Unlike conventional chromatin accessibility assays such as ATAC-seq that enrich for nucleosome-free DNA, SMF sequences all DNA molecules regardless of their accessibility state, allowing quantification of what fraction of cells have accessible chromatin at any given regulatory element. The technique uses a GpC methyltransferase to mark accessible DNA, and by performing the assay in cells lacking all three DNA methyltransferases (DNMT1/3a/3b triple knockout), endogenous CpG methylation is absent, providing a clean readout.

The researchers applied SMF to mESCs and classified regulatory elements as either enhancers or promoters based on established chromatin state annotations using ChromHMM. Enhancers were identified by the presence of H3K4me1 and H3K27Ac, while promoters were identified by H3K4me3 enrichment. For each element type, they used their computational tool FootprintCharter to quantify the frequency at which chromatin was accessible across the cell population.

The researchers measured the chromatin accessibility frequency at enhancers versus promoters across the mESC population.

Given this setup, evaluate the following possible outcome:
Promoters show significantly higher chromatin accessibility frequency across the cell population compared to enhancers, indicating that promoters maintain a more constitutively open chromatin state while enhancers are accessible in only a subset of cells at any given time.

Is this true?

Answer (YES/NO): YES